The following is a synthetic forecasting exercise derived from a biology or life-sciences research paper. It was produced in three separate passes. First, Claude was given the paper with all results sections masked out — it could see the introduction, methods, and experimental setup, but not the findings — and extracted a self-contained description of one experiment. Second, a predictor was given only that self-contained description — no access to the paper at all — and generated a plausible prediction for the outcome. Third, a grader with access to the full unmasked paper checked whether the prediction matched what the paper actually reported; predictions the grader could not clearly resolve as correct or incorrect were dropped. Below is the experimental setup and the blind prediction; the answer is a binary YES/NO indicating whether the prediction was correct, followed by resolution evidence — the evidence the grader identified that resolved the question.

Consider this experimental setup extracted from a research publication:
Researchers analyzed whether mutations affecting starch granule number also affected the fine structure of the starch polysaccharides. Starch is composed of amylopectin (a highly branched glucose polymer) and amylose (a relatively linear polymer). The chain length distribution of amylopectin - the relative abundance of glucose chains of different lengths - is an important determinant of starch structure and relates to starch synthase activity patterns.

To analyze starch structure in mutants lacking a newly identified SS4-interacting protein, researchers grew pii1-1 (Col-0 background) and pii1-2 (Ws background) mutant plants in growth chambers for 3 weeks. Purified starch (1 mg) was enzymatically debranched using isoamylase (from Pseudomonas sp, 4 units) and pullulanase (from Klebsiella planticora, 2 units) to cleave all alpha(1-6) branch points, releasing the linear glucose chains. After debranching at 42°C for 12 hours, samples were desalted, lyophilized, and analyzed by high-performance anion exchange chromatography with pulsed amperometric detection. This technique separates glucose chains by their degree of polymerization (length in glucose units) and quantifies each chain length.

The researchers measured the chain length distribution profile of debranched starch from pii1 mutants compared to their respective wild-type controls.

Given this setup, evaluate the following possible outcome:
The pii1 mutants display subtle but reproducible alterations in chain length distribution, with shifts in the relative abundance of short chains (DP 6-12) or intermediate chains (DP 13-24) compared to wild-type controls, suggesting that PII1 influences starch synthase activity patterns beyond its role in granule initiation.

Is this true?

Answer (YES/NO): NO